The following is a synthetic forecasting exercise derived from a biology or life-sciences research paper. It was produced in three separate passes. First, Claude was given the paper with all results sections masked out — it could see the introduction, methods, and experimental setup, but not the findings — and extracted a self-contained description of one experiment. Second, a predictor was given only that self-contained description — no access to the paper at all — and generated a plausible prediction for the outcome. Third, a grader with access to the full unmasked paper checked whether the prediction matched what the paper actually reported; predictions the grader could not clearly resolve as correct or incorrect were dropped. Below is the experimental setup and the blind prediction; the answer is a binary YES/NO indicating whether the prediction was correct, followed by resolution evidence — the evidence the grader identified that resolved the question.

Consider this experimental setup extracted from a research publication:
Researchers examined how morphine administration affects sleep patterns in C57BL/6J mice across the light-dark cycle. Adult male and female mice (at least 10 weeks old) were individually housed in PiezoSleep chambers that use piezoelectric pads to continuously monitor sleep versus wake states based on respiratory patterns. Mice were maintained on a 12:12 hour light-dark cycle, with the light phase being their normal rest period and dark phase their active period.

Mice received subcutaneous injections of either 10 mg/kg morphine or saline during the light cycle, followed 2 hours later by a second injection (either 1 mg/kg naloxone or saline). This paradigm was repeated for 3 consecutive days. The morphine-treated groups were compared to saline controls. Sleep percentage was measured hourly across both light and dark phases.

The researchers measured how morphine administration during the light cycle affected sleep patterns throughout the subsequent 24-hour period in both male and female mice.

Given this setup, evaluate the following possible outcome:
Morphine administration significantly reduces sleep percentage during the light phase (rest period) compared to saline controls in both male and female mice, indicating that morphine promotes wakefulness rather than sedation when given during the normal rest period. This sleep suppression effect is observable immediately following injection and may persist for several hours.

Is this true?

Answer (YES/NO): YES